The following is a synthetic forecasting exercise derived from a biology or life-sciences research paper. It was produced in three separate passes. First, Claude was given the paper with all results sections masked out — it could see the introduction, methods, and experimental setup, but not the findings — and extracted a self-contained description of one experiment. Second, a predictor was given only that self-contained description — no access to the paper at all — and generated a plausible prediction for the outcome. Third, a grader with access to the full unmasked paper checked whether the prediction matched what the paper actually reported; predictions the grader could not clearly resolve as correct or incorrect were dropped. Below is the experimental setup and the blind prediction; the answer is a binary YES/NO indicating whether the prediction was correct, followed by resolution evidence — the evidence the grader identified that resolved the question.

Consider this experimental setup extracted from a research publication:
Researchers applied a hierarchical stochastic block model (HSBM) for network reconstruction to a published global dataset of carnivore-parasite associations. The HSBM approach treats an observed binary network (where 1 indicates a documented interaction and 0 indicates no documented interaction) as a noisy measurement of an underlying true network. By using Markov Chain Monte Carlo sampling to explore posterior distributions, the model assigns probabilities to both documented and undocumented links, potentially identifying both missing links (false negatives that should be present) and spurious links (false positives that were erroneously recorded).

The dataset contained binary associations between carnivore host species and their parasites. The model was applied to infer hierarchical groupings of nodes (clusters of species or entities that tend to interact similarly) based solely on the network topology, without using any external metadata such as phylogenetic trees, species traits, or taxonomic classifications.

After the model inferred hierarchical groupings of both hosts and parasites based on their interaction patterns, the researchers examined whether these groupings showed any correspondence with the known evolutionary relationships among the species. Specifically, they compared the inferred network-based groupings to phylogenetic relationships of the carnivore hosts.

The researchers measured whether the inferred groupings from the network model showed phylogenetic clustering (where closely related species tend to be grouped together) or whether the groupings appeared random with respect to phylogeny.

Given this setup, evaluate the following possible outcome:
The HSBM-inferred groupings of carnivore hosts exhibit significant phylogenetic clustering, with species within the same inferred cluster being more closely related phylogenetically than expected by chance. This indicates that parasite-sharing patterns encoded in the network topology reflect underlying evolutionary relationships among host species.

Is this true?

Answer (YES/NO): YES